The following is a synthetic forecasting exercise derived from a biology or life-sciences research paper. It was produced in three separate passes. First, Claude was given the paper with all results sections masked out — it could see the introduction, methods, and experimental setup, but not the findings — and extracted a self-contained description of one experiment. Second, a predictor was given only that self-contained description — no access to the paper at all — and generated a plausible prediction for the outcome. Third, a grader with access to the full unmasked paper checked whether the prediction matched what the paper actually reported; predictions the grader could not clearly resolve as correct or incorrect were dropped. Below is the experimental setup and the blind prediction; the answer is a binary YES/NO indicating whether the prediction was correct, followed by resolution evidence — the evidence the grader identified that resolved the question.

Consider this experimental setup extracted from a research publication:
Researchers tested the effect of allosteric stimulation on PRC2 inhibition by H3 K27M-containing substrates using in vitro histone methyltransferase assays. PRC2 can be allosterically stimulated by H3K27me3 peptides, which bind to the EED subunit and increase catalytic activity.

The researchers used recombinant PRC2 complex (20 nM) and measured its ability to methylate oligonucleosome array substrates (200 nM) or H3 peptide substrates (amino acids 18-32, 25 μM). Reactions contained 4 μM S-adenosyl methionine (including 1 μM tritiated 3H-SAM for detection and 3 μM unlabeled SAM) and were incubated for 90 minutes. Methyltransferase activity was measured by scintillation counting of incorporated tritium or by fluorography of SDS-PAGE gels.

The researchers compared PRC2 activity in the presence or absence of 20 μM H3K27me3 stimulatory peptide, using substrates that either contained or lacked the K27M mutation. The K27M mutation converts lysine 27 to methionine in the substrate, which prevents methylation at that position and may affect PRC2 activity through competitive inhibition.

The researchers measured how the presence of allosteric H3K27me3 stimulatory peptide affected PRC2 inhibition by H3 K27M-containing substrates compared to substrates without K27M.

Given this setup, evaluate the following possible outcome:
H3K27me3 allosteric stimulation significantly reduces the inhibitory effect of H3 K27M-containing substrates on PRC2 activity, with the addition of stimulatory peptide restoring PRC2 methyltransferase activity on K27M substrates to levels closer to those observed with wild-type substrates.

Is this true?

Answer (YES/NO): NO